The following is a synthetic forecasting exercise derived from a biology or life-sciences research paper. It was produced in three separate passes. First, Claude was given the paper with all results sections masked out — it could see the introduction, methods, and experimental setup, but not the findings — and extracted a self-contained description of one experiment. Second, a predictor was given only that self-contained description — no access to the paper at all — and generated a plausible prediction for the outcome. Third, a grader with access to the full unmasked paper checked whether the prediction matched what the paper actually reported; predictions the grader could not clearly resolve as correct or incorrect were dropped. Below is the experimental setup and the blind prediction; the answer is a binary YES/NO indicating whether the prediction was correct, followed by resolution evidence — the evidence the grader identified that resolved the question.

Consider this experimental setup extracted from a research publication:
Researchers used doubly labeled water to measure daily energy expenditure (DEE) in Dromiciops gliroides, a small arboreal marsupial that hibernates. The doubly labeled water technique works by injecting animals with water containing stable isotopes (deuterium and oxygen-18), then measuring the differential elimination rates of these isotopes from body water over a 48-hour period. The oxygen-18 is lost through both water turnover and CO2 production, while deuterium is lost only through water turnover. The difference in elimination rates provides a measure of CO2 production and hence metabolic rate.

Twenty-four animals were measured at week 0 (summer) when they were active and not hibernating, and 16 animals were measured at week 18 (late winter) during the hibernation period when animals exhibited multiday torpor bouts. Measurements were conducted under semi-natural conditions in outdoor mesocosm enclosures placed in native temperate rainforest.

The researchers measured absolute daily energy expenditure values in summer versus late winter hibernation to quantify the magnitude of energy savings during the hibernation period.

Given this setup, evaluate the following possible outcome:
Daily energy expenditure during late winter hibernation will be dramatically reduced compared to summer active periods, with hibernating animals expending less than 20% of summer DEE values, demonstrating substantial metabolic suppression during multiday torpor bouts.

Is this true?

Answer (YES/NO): NO